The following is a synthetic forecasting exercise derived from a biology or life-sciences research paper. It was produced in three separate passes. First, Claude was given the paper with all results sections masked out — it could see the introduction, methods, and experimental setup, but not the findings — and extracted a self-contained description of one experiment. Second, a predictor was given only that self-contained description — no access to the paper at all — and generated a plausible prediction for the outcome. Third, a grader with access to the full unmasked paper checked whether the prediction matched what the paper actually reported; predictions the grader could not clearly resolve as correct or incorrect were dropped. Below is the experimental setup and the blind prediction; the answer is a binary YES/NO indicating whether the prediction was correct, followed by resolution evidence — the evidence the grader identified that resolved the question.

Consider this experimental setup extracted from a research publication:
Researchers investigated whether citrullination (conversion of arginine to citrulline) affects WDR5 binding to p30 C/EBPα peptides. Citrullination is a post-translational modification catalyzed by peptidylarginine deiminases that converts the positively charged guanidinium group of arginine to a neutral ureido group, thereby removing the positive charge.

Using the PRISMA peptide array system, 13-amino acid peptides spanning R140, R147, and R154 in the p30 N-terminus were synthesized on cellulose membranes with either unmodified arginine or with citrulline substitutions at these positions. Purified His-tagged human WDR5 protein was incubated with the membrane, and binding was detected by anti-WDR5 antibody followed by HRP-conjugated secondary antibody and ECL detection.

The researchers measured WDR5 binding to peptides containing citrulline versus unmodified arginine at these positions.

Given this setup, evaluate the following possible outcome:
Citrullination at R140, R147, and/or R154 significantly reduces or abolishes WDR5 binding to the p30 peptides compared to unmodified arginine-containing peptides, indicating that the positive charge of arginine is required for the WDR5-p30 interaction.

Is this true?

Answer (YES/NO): YES